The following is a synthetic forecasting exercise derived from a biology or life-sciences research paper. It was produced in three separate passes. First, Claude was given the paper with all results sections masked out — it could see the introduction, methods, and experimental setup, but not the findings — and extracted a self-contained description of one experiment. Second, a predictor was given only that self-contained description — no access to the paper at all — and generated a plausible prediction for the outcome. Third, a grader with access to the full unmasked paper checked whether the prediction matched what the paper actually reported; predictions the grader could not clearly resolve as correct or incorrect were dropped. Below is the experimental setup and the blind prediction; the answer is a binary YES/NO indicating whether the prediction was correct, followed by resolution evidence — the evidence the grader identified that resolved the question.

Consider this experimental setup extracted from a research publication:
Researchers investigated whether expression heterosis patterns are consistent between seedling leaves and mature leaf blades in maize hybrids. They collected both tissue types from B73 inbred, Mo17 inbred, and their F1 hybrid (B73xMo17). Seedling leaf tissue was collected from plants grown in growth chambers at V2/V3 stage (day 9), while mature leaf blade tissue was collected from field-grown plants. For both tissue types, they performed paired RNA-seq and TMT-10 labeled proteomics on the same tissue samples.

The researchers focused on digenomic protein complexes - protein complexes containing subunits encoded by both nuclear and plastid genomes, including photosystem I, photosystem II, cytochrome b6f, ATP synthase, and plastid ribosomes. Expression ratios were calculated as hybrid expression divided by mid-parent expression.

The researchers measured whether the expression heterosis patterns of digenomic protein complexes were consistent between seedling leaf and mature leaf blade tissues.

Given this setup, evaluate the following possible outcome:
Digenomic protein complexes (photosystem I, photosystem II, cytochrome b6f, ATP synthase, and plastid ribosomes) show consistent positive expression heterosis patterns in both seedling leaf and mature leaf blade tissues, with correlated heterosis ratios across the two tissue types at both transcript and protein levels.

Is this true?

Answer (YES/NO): NO